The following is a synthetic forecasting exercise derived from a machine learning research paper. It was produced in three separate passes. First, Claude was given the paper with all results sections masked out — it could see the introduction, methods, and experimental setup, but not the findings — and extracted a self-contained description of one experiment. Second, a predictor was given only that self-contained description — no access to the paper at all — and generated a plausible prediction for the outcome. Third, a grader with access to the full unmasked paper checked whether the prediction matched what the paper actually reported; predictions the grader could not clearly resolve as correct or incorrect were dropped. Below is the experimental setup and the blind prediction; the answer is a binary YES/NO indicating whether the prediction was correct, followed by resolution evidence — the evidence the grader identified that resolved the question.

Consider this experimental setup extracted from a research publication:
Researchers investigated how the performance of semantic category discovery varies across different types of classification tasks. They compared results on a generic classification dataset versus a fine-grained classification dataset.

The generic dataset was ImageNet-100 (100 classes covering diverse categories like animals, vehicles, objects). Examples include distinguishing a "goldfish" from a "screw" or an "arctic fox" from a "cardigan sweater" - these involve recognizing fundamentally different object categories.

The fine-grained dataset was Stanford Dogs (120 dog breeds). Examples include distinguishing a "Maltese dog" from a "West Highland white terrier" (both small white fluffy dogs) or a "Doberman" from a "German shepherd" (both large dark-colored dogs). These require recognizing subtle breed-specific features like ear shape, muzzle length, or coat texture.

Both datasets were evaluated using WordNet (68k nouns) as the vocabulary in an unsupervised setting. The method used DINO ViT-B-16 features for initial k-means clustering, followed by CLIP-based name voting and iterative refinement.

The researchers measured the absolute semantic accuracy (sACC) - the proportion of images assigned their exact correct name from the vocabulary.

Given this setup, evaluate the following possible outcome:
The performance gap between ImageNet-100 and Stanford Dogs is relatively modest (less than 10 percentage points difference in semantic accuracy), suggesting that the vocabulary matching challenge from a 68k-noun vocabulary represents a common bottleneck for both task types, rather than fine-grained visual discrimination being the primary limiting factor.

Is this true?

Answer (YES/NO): NO